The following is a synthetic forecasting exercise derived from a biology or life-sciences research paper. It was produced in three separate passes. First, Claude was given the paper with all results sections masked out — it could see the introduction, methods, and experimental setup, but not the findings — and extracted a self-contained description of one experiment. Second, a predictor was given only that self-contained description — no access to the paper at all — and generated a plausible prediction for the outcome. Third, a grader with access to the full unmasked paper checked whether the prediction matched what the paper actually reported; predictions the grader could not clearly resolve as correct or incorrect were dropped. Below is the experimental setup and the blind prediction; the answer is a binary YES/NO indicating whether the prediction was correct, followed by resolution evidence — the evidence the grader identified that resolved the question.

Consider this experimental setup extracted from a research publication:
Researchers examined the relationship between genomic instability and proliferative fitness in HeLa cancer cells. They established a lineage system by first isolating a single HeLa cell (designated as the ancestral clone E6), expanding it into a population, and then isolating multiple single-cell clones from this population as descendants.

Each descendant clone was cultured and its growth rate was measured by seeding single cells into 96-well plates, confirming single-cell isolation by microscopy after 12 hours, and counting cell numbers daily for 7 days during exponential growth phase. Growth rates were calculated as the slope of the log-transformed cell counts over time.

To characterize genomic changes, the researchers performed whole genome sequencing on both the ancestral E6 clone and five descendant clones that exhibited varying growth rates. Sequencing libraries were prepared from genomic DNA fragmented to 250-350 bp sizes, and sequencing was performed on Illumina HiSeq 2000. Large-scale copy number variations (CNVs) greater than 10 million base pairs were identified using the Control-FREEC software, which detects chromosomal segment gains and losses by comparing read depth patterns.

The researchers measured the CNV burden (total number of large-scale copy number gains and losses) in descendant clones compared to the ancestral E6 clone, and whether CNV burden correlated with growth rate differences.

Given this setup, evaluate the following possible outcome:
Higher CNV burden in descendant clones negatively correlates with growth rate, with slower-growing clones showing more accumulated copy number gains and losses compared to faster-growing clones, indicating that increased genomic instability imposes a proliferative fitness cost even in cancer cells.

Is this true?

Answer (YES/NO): YES